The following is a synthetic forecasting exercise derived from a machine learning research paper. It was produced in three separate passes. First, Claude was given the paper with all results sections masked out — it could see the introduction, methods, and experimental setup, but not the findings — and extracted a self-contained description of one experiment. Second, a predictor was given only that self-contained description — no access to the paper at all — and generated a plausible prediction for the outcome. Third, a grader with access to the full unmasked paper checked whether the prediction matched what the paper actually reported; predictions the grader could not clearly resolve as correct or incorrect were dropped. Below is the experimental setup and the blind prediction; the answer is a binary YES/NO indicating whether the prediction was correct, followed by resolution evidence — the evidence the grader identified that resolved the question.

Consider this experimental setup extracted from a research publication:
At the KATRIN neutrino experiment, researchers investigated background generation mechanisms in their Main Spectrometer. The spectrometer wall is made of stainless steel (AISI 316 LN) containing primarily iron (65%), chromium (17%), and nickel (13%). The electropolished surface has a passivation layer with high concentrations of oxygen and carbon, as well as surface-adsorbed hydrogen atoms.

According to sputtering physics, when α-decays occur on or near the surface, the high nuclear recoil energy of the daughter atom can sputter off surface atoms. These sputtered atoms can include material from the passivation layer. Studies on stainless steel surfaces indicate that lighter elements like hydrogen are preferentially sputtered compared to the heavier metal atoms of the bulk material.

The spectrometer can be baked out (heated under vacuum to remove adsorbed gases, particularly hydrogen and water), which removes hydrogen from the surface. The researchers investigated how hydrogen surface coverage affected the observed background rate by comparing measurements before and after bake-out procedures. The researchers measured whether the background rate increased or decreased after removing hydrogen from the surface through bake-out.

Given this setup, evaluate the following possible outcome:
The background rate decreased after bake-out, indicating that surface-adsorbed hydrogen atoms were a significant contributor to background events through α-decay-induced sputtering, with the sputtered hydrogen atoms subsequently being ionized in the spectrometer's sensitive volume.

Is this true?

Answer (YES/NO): YES